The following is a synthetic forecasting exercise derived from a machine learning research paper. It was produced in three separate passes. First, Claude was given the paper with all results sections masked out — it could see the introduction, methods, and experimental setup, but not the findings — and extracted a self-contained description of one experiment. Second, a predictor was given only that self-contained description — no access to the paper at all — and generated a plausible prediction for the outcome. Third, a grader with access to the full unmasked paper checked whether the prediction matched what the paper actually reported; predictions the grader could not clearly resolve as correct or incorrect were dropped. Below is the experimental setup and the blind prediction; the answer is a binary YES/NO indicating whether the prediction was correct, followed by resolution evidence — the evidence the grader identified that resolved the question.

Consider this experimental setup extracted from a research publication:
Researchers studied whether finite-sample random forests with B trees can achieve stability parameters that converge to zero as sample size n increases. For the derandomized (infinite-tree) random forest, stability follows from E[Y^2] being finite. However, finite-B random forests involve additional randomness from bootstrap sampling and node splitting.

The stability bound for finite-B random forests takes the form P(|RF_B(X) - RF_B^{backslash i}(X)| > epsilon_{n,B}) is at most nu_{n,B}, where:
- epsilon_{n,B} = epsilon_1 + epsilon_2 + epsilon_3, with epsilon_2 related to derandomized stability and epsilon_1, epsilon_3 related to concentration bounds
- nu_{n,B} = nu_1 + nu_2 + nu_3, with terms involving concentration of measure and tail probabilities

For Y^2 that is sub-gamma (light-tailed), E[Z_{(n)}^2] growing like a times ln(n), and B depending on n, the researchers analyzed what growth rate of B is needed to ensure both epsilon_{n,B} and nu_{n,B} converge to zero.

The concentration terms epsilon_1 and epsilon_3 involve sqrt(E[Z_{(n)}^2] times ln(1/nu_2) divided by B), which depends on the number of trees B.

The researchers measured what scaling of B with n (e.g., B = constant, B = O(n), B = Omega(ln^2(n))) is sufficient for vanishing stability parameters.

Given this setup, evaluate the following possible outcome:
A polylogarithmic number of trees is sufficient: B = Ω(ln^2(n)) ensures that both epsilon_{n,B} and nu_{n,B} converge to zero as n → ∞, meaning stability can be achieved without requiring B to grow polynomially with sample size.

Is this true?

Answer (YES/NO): YES